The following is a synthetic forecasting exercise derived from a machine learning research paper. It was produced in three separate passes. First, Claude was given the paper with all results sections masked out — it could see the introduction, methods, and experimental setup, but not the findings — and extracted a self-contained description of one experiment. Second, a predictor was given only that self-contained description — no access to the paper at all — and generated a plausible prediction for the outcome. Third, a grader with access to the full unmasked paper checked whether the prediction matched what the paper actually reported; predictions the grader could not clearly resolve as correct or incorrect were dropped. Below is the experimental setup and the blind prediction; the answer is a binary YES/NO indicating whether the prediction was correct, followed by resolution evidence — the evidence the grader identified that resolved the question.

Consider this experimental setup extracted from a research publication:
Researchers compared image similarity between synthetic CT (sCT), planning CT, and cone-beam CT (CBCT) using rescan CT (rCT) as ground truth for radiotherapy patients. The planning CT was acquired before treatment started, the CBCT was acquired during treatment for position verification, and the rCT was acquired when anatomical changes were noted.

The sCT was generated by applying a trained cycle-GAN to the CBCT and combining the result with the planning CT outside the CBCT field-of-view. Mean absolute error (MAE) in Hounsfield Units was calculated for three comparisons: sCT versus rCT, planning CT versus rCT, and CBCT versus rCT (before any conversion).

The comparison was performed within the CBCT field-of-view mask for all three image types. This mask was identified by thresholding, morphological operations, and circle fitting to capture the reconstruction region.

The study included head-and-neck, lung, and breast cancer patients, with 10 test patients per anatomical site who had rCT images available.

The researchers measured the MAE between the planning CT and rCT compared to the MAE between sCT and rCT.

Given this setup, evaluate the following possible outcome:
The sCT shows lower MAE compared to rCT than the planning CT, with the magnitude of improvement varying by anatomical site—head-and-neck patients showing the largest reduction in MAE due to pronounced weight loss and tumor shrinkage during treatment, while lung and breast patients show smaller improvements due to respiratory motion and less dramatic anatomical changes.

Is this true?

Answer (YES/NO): NO